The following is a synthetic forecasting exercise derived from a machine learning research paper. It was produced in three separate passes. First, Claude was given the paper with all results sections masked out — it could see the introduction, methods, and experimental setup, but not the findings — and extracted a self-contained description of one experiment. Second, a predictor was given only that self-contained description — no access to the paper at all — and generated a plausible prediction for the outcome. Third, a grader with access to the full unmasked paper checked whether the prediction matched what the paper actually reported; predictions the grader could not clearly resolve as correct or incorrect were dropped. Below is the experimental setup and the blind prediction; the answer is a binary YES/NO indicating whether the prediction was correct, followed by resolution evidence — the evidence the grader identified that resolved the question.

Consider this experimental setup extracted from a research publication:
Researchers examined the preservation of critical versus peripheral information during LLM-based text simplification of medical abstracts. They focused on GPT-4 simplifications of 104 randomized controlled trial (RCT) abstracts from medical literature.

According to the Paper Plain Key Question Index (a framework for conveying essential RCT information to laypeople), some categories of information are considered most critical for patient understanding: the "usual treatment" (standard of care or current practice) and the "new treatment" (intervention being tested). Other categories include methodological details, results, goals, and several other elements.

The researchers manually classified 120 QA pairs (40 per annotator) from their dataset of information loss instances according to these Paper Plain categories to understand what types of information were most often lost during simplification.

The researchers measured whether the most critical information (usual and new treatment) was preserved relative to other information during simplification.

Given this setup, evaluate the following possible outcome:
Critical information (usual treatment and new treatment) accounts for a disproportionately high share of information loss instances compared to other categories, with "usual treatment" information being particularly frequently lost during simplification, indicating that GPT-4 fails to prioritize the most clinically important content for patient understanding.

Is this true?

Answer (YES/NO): NO